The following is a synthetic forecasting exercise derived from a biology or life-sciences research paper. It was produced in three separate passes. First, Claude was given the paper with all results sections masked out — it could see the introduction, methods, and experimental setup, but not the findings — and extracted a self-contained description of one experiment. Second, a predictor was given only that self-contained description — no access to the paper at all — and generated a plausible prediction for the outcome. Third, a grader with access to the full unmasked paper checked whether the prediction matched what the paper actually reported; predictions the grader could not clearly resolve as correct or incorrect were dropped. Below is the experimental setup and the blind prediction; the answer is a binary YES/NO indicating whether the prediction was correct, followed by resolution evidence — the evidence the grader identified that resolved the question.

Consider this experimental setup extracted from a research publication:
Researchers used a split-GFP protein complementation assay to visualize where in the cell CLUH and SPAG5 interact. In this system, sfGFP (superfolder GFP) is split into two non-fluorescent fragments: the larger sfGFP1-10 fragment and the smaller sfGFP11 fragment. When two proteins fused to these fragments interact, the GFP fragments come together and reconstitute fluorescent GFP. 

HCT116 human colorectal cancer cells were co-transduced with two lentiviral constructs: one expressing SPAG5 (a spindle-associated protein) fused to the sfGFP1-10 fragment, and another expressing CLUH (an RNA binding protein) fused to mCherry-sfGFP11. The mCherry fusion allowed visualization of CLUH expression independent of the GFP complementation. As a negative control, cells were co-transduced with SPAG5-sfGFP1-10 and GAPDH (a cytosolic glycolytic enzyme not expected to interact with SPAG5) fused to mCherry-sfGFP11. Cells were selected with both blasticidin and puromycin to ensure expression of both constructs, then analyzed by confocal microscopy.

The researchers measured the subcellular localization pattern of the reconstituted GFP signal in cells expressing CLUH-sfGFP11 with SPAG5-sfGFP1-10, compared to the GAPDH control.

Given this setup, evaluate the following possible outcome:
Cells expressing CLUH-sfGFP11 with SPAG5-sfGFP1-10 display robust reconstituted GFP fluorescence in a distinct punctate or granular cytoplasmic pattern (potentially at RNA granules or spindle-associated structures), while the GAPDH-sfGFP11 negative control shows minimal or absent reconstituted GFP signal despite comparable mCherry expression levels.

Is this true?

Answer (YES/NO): YES